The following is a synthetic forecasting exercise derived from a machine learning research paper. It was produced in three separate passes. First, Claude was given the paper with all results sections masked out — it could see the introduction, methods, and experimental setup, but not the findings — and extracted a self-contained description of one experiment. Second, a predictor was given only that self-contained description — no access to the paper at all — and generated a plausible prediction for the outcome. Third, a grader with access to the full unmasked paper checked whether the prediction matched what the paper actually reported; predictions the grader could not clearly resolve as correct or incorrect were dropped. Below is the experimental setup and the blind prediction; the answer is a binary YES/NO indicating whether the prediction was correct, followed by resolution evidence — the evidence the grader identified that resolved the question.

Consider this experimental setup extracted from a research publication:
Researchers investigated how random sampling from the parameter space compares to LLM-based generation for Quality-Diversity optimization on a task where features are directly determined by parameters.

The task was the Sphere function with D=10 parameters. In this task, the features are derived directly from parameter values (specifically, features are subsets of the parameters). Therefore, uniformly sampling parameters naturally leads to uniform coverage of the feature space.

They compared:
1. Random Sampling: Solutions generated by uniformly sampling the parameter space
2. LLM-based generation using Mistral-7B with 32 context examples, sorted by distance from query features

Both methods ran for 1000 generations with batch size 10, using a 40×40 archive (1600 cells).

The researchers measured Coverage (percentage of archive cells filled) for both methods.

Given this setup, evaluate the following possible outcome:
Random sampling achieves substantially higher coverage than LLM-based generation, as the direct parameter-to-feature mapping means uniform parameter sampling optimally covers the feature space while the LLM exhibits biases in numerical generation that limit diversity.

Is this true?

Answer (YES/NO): NO